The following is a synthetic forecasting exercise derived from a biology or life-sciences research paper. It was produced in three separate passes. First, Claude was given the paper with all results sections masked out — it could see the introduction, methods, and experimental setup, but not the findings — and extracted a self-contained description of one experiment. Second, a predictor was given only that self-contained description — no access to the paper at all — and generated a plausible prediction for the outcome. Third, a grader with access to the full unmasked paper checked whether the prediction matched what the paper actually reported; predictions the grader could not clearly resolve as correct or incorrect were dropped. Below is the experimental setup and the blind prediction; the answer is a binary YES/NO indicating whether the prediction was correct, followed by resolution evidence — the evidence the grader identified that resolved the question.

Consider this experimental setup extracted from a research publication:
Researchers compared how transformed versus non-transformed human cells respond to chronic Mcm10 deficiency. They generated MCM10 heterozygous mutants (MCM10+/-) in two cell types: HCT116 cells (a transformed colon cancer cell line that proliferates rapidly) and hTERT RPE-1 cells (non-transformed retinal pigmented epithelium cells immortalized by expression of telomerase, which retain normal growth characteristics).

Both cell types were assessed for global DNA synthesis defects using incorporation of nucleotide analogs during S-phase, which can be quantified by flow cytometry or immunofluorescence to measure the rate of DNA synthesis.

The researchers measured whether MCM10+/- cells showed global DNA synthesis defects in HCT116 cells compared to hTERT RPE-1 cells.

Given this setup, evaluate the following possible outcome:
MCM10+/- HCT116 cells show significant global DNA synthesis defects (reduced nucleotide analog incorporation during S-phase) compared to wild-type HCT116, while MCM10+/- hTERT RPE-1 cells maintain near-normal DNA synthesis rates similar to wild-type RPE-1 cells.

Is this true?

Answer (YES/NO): YES